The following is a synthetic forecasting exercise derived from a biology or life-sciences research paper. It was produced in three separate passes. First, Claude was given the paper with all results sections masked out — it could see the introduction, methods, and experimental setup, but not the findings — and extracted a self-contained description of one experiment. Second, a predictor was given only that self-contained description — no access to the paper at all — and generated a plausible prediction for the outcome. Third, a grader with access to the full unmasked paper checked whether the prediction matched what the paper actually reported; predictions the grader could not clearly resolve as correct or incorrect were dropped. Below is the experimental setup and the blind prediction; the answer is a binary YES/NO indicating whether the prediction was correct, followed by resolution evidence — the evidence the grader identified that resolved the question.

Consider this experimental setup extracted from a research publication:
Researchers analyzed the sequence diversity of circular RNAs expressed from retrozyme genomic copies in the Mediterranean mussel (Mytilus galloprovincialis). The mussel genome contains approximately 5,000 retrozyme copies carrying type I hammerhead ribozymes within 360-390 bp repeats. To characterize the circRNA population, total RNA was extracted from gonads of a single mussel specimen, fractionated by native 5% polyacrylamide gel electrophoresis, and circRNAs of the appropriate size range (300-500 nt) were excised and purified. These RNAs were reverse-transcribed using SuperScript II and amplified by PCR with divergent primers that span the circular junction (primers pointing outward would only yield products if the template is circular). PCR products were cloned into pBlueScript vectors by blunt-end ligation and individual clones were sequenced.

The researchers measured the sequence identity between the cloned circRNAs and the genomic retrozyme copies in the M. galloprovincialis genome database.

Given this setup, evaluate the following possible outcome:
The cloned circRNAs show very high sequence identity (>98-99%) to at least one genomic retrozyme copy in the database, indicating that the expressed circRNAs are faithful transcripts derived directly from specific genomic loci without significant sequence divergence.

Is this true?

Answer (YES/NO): NO